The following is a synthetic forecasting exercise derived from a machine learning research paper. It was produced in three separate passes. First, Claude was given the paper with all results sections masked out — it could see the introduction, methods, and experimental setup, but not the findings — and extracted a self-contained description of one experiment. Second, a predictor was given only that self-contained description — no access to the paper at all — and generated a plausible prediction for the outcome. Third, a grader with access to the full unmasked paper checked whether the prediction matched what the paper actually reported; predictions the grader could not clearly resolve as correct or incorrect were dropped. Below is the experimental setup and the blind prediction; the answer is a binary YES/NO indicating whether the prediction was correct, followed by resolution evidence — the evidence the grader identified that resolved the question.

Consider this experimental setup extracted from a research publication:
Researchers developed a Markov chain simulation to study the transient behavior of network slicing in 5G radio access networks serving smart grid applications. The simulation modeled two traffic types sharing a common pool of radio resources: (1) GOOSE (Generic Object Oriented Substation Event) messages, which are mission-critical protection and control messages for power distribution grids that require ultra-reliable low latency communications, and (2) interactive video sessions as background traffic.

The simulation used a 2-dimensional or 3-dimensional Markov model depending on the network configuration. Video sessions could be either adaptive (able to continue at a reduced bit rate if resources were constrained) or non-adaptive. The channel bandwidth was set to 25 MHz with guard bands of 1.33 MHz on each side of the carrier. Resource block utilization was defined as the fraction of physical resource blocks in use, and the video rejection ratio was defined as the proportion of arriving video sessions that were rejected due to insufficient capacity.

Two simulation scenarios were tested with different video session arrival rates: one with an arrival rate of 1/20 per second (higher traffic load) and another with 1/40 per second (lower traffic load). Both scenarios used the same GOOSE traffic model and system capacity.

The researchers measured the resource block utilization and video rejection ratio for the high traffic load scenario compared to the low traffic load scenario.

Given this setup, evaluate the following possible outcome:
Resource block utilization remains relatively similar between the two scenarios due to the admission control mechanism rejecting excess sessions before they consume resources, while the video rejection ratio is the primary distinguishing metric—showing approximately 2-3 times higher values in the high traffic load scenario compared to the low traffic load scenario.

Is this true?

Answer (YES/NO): NO